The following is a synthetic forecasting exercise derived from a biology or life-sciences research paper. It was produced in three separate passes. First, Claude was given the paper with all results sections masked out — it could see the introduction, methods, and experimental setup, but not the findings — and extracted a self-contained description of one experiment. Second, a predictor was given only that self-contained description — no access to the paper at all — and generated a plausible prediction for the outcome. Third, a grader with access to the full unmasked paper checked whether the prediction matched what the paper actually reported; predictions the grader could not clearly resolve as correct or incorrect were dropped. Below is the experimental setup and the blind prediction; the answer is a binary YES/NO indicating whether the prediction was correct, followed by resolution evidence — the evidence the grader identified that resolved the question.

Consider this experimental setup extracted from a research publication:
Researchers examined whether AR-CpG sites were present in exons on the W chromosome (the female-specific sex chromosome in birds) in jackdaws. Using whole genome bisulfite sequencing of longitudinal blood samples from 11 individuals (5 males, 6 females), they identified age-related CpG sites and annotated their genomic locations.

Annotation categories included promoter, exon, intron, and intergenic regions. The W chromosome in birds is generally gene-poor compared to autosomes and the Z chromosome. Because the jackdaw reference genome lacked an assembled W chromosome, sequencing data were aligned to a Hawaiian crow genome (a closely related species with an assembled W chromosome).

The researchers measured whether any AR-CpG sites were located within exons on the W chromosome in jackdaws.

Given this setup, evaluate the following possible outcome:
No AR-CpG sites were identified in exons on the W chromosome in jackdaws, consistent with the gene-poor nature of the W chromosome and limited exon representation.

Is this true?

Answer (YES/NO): YES